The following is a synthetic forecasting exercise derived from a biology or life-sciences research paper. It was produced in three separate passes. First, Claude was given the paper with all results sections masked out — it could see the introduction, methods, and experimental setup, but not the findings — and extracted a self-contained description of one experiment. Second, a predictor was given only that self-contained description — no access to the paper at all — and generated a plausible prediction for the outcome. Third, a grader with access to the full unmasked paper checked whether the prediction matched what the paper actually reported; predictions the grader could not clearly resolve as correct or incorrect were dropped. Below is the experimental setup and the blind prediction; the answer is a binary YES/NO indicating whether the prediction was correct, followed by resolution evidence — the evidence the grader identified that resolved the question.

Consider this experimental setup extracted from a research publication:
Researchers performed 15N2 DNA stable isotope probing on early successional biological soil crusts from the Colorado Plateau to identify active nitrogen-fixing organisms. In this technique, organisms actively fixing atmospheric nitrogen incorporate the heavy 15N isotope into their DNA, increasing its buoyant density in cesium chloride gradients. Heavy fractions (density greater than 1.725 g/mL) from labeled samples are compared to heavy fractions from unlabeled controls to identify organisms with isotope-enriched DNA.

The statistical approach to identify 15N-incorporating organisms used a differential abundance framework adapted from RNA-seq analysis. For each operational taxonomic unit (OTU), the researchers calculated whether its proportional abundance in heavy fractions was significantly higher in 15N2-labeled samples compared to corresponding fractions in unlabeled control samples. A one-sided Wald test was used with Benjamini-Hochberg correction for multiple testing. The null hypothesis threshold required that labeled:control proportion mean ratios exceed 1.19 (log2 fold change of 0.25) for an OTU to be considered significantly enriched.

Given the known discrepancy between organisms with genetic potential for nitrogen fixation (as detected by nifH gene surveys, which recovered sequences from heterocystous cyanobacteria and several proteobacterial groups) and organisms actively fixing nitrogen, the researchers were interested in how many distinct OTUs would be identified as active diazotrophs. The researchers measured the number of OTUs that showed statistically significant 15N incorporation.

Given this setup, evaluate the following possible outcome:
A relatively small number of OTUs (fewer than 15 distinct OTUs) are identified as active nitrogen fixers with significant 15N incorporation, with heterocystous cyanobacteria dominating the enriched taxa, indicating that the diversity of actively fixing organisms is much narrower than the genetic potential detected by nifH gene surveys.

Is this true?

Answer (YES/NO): NO